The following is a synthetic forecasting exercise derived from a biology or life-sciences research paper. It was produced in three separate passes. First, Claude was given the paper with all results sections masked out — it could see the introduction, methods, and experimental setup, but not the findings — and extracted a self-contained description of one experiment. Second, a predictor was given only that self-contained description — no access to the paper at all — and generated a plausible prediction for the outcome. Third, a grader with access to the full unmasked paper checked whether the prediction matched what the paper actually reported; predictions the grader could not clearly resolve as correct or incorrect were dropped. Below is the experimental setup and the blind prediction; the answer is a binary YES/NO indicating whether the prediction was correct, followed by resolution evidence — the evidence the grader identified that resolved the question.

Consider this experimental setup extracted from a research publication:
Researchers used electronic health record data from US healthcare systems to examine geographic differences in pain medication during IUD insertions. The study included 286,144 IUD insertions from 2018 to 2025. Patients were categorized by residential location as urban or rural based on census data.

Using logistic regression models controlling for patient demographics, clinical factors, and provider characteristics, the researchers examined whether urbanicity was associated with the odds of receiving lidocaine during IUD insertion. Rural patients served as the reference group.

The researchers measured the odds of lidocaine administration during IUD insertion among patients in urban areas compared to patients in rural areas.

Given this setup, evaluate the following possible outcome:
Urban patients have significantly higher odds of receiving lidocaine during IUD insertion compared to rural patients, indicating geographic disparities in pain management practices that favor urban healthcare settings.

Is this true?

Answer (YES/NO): YES